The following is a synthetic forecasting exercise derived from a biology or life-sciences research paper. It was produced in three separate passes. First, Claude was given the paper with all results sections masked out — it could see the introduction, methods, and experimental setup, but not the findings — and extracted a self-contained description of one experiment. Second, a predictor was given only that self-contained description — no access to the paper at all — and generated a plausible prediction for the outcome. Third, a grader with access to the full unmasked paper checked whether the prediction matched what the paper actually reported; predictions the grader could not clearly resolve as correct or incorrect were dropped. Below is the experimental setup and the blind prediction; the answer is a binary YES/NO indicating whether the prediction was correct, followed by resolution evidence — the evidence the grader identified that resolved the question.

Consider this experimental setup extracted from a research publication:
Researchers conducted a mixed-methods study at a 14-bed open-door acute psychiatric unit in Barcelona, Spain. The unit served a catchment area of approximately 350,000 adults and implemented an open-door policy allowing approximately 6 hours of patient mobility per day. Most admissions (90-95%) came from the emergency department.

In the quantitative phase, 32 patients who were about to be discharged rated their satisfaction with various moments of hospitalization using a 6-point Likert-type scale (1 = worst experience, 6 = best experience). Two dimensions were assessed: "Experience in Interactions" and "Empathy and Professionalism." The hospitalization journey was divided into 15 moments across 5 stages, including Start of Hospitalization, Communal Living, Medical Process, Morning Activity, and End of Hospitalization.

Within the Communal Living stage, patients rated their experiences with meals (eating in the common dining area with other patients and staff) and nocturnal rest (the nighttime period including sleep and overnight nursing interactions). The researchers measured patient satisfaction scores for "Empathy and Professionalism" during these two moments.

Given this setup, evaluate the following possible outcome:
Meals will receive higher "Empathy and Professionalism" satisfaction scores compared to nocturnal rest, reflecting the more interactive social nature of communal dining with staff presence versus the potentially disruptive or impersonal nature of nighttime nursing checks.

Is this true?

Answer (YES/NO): NO